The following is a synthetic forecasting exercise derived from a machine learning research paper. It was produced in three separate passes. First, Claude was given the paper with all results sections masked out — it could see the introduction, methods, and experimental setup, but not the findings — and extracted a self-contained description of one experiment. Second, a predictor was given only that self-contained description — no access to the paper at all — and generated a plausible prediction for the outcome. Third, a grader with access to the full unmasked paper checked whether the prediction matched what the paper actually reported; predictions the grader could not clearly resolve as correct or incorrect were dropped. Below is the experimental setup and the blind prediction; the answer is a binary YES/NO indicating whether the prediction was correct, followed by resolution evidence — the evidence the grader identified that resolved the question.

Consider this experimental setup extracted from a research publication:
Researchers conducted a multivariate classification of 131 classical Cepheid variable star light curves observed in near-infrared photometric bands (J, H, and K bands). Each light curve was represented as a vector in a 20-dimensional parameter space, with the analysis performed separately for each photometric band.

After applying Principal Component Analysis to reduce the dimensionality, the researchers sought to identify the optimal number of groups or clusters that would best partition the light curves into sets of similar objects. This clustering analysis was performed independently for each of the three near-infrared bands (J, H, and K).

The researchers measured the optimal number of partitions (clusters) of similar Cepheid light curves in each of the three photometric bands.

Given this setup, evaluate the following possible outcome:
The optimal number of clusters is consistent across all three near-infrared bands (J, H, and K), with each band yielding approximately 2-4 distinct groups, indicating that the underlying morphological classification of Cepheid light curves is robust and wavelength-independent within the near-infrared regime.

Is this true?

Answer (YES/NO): NO